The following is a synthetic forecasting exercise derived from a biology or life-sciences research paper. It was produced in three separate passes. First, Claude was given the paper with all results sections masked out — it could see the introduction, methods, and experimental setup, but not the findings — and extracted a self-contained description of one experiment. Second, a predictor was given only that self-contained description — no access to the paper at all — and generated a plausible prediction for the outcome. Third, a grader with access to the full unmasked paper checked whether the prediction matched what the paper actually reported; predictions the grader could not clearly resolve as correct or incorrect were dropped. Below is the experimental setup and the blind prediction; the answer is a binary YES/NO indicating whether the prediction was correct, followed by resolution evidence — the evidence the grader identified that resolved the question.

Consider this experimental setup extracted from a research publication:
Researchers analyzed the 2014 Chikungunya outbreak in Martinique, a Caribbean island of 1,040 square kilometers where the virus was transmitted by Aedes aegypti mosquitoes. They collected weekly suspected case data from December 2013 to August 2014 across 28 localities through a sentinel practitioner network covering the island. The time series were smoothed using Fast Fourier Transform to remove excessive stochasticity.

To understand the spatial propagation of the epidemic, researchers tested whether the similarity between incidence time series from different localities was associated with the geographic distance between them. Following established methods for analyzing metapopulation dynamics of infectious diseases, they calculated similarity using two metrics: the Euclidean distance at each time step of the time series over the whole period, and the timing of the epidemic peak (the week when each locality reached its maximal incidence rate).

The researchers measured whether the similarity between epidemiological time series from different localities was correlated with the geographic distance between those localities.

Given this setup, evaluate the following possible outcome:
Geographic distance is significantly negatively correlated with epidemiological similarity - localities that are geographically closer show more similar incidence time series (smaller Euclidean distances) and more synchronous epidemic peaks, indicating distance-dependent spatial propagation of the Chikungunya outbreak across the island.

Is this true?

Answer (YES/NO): NO